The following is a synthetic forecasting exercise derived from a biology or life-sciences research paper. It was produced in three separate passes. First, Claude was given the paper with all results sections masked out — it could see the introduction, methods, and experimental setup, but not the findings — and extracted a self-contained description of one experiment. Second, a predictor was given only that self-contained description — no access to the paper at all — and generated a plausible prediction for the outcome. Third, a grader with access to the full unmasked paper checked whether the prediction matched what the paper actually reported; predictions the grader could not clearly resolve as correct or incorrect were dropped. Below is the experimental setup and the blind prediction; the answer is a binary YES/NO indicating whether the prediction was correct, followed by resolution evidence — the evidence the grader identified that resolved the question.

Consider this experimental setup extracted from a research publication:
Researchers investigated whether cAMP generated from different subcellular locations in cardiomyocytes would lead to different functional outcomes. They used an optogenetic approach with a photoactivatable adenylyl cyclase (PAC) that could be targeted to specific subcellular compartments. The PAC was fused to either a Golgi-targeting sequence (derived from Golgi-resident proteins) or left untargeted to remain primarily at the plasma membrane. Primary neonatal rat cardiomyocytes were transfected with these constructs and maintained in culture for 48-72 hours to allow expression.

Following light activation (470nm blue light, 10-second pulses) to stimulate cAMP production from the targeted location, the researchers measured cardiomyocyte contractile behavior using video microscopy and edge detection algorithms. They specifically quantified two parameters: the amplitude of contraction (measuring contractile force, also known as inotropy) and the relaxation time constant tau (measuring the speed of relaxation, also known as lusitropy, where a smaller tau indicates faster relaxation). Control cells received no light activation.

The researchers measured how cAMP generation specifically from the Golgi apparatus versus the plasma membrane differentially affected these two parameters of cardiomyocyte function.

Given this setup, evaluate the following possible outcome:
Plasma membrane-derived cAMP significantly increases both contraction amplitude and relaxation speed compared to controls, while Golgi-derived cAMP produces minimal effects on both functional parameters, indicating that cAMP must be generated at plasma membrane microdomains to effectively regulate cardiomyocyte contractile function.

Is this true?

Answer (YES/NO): NO